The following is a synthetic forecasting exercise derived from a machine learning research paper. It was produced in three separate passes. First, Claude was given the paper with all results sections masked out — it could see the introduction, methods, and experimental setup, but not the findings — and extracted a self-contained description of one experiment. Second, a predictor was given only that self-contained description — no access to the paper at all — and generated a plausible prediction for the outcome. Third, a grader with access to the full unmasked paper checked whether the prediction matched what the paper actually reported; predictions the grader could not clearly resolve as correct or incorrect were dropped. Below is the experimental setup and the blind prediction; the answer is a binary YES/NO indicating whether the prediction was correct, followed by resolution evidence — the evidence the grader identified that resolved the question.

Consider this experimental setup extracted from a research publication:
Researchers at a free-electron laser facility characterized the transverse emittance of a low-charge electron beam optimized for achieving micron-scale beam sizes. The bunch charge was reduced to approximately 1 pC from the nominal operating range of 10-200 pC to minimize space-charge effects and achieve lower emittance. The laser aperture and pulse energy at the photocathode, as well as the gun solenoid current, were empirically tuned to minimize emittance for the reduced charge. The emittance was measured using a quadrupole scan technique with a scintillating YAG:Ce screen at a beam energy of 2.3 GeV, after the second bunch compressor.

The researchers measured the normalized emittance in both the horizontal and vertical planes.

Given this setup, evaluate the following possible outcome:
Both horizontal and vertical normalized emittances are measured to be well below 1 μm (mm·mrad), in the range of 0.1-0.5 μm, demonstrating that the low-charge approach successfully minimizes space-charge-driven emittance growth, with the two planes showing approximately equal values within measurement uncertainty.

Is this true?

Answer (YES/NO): NO